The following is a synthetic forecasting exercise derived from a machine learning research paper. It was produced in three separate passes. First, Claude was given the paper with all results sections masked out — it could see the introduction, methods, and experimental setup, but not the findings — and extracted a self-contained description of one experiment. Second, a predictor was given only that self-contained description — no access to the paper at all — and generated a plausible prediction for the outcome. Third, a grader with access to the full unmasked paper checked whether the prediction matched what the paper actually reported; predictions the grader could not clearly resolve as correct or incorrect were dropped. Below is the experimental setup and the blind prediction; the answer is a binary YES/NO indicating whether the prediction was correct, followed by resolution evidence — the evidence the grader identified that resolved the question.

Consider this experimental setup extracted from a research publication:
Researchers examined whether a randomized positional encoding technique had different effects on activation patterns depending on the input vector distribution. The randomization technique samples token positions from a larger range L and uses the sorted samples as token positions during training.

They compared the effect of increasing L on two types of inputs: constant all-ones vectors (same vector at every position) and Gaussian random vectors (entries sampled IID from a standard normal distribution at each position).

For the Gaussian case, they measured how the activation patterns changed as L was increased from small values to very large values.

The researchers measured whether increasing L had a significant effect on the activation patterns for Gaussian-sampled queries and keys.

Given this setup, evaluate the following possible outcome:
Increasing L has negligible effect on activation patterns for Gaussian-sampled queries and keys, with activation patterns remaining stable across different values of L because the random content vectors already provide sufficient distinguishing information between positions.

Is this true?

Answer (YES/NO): YES